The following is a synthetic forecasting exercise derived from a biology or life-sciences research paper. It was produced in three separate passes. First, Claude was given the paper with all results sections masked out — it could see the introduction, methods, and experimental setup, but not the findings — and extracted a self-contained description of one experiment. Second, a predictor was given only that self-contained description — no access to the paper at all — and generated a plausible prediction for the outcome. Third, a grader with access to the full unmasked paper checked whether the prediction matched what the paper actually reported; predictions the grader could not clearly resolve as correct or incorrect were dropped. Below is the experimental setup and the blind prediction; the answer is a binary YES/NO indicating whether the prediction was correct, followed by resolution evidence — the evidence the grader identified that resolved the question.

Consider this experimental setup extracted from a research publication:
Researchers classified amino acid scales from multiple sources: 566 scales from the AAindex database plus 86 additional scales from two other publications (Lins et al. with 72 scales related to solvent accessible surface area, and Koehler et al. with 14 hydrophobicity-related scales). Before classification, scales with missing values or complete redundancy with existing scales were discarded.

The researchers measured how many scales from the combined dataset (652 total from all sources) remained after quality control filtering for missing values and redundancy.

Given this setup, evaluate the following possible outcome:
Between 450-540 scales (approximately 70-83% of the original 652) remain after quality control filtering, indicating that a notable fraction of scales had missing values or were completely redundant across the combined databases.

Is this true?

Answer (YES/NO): NO